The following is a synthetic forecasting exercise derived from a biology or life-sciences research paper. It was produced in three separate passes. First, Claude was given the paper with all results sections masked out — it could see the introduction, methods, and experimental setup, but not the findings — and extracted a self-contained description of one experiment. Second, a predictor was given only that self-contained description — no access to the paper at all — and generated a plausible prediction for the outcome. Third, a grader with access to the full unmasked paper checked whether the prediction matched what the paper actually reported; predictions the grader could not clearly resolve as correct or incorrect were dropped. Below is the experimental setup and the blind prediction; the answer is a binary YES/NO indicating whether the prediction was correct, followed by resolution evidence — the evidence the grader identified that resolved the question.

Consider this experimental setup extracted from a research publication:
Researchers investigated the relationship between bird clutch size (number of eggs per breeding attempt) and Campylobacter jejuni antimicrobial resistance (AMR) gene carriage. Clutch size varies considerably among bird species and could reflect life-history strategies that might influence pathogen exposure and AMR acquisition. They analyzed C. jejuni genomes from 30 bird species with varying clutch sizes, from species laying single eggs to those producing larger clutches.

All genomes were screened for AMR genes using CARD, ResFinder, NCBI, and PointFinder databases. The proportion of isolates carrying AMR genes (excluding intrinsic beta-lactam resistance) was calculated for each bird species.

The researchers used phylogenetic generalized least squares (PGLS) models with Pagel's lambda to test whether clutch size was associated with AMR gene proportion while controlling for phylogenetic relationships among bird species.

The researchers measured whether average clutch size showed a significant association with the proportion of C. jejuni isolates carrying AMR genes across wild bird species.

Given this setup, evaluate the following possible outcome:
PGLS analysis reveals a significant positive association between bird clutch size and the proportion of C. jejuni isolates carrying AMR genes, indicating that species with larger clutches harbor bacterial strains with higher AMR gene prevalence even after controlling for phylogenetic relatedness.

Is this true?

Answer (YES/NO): NO